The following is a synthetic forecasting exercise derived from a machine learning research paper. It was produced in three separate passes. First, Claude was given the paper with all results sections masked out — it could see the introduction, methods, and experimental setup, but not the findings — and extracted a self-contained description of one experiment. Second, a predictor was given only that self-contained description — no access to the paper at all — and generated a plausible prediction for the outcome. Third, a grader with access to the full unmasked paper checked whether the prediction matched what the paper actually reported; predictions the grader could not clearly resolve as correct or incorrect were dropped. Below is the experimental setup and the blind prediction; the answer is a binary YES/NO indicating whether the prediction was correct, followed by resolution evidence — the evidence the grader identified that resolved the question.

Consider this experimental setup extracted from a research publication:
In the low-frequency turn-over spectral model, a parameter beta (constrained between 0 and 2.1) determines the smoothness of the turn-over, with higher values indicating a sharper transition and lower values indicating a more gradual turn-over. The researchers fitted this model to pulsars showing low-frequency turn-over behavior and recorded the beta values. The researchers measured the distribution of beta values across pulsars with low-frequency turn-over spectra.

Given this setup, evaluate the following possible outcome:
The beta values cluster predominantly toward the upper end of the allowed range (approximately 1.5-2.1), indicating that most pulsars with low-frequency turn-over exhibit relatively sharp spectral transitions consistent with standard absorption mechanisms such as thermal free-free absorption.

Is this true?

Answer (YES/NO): NO